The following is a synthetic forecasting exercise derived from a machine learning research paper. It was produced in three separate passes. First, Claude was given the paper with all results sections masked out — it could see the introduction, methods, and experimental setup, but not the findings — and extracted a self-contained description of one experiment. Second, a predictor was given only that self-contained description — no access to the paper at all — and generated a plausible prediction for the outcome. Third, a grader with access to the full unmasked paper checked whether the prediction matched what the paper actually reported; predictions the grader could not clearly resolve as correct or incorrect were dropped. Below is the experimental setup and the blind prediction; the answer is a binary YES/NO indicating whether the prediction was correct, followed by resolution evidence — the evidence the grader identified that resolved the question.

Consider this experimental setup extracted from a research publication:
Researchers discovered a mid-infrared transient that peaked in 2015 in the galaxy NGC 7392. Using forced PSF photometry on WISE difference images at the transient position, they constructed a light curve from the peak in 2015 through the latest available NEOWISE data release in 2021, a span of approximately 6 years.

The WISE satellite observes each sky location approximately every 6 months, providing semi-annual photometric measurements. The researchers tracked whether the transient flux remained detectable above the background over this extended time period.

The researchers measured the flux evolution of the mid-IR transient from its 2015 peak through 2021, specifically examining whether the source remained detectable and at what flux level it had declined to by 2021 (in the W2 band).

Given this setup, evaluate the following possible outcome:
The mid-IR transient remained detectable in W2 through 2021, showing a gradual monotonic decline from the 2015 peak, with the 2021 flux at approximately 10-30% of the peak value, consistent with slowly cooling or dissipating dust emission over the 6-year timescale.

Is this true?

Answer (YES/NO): NO